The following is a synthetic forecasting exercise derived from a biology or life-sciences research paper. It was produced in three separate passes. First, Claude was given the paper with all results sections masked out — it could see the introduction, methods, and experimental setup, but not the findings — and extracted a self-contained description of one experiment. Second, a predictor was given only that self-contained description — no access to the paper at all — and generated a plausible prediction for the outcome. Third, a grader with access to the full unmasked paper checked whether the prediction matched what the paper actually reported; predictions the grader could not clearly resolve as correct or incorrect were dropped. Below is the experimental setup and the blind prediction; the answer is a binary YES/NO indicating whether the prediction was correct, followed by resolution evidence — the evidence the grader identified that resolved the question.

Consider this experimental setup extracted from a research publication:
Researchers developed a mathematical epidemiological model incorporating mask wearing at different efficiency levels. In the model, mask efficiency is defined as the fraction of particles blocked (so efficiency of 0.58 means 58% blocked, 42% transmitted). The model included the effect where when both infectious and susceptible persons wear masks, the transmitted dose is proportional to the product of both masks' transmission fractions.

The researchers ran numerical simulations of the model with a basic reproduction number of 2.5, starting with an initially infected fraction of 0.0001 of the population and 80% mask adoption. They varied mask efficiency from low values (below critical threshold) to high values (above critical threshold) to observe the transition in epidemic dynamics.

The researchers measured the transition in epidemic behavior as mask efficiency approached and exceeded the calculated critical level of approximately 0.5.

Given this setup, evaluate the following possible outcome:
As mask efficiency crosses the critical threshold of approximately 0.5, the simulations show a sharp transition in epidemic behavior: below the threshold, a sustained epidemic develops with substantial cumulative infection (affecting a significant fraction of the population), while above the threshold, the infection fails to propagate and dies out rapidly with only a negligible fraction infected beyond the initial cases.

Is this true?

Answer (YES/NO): YES